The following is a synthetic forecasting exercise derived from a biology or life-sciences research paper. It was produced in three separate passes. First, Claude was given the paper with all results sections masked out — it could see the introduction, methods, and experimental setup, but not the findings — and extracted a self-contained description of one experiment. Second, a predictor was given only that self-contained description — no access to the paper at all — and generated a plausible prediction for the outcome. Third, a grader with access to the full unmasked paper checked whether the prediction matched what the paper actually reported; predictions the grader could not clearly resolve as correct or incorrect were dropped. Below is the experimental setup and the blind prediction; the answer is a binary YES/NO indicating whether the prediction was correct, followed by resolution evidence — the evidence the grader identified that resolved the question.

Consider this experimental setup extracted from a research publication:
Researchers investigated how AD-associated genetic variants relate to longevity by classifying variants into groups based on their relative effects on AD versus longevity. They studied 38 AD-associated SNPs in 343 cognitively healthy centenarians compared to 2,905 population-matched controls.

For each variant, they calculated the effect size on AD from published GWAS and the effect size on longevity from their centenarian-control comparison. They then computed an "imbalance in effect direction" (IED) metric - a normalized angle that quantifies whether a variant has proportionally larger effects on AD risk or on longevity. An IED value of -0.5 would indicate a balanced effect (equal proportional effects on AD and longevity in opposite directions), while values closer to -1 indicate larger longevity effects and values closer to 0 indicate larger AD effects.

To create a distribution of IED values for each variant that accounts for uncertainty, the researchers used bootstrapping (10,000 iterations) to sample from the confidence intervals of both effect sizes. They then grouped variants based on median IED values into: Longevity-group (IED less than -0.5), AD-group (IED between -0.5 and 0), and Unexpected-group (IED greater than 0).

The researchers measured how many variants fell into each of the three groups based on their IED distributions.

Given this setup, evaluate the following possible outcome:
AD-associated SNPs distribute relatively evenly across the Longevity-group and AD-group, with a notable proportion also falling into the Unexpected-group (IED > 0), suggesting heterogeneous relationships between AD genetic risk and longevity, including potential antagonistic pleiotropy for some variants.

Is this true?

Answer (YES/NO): NO